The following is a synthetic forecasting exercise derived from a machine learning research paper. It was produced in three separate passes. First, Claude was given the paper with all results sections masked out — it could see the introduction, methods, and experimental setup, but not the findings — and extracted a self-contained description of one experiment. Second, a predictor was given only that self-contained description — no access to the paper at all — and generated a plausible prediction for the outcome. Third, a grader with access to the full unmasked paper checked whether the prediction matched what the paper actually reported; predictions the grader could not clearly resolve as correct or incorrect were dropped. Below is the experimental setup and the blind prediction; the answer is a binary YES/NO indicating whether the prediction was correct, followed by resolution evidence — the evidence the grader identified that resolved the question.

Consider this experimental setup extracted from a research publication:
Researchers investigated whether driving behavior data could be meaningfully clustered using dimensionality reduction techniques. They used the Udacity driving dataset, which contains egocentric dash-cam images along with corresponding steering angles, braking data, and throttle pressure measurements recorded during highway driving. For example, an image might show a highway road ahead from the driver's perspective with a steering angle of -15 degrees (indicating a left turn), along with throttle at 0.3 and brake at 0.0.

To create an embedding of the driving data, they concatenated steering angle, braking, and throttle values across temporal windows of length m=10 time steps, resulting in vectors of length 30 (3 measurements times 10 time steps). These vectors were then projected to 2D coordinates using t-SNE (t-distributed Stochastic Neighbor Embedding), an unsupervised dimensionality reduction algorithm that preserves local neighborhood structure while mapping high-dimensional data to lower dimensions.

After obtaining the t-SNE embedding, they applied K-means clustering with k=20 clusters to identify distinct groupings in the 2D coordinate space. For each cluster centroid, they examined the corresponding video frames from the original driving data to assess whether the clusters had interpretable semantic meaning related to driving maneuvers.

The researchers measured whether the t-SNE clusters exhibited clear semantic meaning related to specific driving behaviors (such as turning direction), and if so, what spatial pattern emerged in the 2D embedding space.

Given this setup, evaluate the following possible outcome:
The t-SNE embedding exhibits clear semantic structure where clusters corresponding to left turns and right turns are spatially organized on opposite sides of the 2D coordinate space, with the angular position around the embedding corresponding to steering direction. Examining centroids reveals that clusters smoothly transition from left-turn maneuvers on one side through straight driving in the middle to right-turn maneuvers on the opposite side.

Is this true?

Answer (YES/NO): YES